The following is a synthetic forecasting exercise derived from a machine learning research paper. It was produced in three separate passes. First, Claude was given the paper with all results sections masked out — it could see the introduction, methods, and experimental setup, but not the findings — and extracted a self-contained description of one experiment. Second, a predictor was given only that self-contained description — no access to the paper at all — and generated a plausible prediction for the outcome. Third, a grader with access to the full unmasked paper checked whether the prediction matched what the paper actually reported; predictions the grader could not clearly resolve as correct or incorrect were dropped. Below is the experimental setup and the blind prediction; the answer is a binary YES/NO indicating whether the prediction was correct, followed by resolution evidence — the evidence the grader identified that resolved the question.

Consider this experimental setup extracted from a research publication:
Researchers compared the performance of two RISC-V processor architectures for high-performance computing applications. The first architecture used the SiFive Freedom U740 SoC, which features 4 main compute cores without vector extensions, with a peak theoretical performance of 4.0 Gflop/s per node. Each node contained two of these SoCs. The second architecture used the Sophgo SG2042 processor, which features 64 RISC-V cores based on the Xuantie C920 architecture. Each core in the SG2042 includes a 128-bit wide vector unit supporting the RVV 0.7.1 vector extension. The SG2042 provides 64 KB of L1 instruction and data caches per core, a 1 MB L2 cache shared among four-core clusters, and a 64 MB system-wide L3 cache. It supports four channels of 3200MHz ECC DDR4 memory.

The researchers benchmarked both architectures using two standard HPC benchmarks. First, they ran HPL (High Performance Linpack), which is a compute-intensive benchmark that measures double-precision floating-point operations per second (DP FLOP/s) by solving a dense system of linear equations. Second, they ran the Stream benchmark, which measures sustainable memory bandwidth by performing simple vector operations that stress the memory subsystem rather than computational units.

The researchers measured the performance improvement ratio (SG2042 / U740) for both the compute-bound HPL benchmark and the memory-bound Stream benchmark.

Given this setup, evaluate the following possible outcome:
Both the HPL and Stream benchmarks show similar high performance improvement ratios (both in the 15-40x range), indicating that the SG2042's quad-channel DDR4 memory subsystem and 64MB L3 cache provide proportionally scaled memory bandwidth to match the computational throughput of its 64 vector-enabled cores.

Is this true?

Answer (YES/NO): NO